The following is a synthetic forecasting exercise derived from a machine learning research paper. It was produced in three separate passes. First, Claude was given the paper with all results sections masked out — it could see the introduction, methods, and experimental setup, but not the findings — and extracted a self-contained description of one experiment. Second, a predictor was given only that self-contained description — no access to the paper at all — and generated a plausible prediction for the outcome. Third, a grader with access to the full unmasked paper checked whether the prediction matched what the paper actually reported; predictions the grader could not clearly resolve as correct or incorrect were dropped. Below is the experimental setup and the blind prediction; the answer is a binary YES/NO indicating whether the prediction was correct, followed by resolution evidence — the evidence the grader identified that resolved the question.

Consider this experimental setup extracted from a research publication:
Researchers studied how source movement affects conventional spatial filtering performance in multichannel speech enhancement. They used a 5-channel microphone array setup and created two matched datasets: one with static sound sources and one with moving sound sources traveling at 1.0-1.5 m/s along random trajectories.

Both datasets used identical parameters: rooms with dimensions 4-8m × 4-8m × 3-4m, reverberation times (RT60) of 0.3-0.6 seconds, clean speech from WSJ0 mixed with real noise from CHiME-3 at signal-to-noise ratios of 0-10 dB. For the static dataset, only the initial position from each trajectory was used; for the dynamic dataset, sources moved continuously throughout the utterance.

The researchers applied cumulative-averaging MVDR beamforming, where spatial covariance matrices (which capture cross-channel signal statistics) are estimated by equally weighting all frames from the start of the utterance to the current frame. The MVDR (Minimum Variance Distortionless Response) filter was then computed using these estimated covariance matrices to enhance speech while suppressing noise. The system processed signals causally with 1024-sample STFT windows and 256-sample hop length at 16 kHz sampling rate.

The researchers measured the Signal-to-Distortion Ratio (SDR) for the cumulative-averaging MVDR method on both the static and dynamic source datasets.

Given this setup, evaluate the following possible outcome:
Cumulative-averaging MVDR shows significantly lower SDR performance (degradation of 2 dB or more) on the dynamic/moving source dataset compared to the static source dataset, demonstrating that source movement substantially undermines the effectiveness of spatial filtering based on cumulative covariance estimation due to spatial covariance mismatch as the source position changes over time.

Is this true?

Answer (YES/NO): YES